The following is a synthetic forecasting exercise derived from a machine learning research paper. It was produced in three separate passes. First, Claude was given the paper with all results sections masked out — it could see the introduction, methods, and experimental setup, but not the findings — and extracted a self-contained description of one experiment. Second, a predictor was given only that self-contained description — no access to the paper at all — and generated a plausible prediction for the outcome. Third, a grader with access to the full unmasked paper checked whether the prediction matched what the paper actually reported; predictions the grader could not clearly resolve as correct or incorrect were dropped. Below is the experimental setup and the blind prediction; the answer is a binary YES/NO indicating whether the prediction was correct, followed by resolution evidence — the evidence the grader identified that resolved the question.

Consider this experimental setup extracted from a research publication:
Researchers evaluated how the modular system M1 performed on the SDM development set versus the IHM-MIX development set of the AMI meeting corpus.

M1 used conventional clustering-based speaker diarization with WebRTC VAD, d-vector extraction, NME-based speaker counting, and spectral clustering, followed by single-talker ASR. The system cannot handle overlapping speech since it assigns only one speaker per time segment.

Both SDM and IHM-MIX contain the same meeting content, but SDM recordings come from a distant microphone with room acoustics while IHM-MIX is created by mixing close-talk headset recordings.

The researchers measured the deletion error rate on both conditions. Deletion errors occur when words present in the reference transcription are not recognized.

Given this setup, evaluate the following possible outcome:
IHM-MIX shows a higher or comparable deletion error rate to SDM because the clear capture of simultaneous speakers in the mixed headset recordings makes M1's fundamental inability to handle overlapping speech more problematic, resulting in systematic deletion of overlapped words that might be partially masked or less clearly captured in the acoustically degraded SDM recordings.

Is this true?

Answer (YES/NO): NO